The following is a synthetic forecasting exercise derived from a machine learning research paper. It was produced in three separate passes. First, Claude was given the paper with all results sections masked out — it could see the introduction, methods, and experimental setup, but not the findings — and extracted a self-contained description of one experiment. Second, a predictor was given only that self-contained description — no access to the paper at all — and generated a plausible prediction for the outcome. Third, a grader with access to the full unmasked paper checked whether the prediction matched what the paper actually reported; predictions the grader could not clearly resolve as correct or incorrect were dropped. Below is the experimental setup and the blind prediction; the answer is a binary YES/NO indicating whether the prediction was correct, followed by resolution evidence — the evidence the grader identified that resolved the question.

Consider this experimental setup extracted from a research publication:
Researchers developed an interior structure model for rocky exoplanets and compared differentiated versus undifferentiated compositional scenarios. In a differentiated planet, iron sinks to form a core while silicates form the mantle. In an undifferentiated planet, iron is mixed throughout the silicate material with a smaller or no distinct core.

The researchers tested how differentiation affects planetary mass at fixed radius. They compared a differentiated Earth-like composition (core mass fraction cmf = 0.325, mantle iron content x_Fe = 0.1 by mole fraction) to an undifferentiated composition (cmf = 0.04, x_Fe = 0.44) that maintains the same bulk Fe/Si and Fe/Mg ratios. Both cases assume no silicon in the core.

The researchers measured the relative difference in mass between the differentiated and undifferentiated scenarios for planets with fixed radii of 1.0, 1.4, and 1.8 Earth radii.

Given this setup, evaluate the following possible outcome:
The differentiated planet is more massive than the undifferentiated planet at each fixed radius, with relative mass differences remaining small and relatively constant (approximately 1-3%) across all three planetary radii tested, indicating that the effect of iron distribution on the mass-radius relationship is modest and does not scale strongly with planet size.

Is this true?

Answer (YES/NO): NO